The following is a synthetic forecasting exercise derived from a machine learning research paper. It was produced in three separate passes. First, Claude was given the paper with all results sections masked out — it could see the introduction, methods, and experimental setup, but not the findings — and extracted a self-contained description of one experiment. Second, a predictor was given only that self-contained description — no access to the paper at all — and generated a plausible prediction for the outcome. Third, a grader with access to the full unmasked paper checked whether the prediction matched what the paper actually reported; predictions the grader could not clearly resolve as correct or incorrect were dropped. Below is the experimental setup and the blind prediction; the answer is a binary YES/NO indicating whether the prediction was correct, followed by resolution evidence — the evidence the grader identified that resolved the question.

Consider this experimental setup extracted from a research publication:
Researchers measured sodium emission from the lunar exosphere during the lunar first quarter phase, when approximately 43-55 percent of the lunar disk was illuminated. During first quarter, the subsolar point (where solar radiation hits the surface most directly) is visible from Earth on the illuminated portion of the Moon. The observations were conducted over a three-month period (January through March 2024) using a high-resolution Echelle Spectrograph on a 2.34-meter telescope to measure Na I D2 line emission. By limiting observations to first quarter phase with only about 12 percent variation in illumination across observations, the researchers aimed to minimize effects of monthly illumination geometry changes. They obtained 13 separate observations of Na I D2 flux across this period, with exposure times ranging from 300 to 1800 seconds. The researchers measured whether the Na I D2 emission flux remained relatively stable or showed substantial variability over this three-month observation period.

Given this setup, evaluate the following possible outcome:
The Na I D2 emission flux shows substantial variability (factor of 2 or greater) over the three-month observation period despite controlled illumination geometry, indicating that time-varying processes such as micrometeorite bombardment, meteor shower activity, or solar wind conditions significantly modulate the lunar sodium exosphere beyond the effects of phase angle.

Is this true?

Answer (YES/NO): NO